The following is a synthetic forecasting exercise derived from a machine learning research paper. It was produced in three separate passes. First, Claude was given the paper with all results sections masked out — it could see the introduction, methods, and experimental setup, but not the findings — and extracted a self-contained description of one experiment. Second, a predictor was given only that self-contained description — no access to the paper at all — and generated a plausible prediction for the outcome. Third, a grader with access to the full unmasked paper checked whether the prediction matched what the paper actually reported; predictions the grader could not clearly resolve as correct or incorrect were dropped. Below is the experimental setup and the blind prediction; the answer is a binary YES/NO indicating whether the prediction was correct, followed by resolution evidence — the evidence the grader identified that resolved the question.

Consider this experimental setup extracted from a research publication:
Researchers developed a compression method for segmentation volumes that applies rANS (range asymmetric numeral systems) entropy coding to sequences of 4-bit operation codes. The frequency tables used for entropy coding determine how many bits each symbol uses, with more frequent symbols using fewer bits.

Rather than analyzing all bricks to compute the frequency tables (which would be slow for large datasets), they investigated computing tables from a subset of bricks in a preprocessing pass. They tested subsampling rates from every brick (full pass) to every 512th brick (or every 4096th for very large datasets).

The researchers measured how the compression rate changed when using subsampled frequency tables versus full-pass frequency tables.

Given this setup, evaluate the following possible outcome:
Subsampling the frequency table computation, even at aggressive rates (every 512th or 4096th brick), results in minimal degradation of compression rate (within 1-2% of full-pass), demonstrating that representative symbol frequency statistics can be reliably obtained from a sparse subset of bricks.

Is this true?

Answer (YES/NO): YES